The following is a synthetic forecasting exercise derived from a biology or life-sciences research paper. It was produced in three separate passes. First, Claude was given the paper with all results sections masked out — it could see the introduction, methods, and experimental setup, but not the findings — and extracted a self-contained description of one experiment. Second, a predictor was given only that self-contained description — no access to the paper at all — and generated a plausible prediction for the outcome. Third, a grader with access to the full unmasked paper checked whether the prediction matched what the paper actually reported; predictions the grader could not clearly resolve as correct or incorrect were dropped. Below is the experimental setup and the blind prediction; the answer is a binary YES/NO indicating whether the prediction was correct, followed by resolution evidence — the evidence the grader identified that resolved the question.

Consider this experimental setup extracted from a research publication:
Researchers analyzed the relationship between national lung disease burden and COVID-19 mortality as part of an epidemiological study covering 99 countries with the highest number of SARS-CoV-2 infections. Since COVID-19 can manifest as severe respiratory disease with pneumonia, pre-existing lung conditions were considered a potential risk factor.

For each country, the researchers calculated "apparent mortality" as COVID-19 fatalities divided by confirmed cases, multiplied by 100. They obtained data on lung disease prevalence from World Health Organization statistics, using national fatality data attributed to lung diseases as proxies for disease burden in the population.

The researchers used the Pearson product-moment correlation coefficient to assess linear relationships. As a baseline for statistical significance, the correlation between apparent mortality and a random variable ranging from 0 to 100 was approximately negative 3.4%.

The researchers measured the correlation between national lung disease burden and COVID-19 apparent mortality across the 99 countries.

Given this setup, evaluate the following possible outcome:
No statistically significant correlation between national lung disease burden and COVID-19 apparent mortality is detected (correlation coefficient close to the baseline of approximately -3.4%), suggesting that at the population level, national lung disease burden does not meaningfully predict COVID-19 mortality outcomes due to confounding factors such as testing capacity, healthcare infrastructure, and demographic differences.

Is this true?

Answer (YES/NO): YES